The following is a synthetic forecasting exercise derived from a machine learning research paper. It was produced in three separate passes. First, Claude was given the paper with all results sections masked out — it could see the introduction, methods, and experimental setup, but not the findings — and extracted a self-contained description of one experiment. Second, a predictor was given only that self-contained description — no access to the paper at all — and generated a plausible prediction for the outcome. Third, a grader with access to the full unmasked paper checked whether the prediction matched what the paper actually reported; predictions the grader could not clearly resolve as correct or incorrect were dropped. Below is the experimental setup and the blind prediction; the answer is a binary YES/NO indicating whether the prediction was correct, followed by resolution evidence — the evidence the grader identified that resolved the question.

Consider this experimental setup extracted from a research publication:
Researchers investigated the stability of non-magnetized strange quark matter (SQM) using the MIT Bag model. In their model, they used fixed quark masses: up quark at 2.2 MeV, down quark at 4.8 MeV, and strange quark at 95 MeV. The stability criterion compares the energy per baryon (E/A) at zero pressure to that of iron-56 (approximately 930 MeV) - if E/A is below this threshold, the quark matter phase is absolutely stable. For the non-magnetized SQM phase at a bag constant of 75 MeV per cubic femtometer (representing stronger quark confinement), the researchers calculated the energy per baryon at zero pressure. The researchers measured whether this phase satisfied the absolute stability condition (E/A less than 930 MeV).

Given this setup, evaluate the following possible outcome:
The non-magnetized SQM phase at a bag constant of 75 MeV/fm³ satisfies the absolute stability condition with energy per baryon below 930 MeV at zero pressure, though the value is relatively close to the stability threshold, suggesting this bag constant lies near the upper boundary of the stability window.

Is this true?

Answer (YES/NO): NO